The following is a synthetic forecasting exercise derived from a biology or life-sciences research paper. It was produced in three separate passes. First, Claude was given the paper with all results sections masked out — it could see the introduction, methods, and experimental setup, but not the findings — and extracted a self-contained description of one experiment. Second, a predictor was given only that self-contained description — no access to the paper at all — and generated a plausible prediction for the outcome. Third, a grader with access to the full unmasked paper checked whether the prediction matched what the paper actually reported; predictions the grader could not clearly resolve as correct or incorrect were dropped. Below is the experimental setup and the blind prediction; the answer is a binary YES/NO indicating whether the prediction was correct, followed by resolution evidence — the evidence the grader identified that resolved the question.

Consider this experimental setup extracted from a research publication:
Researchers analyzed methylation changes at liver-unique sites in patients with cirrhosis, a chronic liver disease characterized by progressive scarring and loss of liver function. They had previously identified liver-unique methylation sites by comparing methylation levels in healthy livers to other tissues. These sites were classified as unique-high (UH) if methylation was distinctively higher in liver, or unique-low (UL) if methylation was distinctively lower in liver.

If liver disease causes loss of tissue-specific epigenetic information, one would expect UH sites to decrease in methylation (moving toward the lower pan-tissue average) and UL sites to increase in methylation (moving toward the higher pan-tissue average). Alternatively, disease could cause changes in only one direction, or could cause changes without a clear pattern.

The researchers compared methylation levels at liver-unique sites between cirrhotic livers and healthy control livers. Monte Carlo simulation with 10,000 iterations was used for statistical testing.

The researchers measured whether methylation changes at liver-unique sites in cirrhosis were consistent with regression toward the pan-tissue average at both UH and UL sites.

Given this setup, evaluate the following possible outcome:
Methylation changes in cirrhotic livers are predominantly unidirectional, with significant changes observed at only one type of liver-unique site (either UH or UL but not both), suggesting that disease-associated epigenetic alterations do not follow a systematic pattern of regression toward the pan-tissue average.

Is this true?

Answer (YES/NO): NO